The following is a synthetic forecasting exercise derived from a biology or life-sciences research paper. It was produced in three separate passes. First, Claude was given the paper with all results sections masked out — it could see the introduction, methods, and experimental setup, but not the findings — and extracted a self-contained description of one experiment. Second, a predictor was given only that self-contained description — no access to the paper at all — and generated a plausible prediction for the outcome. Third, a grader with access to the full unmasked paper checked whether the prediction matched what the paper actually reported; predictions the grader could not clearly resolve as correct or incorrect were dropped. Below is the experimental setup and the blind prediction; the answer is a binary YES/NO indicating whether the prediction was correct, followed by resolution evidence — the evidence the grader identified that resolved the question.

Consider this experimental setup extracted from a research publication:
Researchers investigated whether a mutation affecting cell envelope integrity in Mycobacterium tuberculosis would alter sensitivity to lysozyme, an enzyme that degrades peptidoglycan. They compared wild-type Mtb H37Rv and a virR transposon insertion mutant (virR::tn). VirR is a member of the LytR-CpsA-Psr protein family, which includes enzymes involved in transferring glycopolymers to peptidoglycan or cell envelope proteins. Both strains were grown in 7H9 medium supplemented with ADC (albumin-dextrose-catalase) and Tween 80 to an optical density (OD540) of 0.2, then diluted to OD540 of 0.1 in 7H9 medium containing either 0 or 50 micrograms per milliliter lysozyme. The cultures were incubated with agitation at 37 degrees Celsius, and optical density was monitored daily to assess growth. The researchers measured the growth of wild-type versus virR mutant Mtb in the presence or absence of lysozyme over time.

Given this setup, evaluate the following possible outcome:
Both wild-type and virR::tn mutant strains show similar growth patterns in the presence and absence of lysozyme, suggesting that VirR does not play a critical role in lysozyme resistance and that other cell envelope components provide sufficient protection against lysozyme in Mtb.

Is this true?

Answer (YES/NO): NO